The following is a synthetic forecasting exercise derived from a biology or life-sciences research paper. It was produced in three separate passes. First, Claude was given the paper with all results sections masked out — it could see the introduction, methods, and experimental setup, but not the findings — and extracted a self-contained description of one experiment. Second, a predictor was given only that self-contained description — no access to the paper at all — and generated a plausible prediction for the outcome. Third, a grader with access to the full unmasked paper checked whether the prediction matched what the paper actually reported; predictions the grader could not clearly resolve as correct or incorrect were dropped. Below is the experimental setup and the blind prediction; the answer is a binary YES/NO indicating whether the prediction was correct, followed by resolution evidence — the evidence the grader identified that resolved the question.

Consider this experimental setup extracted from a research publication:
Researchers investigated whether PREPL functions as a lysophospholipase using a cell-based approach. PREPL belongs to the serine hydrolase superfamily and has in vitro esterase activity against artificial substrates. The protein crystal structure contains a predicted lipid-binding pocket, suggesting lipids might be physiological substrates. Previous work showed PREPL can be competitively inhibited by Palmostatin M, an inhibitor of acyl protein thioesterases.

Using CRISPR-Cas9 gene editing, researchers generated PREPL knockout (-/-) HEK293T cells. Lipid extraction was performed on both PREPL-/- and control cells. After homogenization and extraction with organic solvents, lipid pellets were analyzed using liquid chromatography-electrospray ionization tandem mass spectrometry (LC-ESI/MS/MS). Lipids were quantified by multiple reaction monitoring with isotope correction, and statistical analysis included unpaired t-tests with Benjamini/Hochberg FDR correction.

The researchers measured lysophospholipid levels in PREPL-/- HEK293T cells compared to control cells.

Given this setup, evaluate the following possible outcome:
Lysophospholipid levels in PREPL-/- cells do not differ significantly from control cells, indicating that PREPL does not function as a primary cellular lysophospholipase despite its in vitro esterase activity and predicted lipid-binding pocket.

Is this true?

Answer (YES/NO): YES